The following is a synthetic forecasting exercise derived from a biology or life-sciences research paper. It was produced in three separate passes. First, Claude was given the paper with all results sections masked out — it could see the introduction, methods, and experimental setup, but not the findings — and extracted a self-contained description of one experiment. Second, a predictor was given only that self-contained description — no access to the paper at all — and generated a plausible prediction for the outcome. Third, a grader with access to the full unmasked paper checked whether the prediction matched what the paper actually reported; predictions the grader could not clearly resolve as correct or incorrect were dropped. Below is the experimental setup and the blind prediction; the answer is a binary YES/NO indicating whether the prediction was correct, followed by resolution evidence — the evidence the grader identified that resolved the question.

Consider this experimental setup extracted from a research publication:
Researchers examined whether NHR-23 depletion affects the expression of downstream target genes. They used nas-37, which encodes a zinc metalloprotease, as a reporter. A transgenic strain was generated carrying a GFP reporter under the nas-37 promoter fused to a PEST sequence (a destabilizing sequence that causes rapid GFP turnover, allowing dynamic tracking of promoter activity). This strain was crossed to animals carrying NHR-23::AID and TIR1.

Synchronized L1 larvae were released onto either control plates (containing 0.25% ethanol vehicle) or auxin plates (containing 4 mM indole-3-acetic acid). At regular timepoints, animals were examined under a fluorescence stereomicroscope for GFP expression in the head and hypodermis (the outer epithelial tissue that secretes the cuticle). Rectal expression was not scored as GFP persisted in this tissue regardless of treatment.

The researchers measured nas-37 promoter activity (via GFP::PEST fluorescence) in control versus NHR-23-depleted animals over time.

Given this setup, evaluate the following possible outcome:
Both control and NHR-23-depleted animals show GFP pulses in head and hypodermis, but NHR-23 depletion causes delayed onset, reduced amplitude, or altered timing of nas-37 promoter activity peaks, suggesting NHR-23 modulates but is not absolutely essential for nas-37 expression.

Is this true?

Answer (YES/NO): NO